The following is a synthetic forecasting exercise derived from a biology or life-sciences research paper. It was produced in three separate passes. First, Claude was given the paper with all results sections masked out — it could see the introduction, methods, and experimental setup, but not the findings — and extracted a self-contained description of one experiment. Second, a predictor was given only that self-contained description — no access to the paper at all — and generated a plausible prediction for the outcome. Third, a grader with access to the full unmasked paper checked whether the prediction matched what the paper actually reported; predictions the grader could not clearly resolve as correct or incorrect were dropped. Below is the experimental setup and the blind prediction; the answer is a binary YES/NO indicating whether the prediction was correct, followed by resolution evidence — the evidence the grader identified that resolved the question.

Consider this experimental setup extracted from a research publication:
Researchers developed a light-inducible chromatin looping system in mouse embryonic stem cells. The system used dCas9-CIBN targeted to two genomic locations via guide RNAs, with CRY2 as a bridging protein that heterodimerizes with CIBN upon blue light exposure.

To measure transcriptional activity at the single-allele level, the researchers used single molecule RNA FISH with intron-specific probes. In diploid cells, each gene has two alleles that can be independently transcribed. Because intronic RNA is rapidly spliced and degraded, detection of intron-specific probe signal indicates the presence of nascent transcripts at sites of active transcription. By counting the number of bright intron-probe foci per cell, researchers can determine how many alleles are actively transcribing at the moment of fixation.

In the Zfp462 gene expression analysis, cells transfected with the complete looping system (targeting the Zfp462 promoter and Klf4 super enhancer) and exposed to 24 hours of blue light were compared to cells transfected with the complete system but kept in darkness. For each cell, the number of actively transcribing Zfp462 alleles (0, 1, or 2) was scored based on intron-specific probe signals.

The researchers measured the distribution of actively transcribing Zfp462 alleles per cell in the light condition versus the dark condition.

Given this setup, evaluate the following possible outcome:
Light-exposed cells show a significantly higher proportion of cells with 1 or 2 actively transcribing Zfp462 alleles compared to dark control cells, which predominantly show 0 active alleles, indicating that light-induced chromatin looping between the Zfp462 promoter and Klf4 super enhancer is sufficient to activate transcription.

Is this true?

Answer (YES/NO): NO